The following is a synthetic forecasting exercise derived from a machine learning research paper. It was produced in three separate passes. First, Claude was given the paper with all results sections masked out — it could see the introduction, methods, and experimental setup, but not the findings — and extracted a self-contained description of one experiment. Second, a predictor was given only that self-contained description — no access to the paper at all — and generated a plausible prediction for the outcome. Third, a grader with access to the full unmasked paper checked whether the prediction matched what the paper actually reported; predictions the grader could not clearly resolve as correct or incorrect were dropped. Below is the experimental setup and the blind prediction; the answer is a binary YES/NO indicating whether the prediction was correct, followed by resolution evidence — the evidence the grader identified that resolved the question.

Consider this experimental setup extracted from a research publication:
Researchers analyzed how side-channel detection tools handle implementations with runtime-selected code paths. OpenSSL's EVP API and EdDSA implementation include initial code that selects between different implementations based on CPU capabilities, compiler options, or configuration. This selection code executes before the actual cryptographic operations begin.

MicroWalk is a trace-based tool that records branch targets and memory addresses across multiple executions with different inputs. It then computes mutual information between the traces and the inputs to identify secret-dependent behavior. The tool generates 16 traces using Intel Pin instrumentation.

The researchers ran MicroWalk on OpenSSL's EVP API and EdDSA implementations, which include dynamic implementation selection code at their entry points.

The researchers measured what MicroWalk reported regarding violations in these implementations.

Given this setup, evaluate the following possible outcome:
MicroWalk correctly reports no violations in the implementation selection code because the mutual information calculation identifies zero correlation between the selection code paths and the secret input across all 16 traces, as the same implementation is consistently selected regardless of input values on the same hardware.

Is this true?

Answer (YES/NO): NO